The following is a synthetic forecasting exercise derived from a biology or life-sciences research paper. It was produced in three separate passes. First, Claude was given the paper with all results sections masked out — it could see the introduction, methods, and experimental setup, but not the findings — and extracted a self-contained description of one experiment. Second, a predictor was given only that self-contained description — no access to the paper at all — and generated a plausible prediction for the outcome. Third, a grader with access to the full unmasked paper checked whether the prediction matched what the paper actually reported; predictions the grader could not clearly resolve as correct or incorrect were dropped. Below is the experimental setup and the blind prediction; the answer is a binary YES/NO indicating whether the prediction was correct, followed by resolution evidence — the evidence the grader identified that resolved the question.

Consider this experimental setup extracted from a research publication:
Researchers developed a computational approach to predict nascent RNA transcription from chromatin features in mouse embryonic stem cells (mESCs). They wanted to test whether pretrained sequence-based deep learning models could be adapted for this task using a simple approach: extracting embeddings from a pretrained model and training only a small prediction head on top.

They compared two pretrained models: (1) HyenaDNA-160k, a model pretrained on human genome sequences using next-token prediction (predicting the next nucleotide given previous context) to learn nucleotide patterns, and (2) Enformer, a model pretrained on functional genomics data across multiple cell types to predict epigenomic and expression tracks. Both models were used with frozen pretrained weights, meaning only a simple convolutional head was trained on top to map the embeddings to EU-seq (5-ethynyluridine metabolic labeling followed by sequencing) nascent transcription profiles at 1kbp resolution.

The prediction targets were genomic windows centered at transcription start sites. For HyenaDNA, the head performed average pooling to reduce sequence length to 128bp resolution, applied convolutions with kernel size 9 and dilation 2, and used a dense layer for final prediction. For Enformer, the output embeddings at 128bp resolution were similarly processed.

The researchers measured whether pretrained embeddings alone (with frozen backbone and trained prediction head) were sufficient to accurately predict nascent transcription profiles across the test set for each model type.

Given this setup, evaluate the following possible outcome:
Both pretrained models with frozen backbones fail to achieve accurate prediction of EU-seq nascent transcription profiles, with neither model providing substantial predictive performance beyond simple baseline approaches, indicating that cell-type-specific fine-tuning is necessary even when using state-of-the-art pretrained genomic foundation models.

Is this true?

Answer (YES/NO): NO